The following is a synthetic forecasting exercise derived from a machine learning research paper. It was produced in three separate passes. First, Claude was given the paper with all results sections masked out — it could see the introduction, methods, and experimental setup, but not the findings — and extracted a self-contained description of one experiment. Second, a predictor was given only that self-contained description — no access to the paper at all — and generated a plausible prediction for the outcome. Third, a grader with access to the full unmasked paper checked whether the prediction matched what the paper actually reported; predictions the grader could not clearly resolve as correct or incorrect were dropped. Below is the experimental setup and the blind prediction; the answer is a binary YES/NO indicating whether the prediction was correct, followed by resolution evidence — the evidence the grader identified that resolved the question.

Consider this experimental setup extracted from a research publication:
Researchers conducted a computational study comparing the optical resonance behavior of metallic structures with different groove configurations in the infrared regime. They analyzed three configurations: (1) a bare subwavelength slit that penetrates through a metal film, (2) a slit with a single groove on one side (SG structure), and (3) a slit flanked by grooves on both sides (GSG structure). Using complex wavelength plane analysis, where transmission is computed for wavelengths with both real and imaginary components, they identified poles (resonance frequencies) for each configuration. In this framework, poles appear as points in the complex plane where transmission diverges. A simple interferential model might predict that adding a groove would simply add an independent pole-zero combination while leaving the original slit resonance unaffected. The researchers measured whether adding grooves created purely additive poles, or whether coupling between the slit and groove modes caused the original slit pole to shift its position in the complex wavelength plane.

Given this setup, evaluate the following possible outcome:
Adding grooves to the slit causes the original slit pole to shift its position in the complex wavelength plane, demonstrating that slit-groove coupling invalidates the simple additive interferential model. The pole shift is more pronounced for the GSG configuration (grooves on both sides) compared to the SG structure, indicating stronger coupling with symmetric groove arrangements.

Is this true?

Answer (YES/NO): YES